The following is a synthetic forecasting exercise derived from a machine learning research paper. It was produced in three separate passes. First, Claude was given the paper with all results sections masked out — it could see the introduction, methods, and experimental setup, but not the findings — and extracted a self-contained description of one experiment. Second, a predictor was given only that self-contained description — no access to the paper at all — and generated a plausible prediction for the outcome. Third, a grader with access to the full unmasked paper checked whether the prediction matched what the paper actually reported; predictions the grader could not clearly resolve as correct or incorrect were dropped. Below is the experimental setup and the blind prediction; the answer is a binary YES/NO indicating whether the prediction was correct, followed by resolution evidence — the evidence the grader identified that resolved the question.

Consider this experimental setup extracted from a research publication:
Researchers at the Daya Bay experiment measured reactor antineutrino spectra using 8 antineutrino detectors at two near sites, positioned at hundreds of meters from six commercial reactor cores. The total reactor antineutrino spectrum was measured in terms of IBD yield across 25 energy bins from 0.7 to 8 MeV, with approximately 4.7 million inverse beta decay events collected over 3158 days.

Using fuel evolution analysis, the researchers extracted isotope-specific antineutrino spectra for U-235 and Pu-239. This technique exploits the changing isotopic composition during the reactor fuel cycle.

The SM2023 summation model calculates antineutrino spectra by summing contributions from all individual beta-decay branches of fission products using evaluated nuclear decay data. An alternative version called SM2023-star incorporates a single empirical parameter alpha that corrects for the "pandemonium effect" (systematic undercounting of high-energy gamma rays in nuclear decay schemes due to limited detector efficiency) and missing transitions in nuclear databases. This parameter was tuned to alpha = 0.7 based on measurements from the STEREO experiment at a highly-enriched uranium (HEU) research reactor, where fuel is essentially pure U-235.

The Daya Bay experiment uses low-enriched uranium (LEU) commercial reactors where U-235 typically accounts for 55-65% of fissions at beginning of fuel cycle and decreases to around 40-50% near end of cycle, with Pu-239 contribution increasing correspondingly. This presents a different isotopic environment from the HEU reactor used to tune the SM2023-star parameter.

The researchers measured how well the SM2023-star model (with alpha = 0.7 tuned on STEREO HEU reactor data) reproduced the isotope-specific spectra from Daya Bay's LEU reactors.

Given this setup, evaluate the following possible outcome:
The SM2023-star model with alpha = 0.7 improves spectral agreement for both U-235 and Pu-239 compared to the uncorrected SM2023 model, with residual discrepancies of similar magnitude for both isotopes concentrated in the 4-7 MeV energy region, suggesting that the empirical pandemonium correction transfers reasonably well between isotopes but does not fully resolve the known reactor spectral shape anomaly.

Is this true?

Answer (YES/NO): NO